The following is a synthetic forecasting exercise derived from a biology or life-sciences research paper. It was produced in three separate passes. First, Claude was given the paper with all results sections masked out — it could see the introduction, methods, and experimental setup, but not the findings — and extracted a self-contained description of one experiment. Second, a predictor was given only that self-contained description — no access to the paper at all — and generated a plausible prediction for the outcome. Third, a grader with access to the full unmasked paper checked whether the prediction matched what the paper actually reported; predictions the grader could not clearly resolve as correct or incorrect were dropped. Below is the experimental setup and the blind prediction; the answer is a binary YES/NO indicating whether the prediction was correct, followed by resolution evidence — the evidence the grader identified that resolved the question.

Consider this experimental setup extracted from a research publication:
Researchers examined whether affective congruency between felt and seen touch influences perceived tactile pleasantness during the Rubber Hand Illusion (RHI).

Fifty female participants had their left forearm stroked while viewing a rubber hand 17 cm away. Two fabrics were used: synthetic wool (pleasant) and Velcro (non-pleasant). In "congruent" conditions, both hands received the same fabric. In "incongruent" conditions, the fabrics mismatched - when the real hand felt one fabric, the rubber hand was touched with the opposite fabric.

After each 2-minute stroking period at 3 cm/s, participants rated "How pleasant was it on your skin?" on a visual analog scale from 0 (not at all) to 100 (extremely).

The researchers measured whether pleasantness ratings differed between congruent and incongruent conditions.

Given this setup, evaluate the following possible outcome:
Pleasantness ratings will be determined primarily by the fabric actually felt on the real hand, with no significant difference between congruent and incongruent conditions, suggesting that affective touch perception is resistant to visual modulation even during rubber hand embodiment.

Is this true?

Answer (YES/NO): YES